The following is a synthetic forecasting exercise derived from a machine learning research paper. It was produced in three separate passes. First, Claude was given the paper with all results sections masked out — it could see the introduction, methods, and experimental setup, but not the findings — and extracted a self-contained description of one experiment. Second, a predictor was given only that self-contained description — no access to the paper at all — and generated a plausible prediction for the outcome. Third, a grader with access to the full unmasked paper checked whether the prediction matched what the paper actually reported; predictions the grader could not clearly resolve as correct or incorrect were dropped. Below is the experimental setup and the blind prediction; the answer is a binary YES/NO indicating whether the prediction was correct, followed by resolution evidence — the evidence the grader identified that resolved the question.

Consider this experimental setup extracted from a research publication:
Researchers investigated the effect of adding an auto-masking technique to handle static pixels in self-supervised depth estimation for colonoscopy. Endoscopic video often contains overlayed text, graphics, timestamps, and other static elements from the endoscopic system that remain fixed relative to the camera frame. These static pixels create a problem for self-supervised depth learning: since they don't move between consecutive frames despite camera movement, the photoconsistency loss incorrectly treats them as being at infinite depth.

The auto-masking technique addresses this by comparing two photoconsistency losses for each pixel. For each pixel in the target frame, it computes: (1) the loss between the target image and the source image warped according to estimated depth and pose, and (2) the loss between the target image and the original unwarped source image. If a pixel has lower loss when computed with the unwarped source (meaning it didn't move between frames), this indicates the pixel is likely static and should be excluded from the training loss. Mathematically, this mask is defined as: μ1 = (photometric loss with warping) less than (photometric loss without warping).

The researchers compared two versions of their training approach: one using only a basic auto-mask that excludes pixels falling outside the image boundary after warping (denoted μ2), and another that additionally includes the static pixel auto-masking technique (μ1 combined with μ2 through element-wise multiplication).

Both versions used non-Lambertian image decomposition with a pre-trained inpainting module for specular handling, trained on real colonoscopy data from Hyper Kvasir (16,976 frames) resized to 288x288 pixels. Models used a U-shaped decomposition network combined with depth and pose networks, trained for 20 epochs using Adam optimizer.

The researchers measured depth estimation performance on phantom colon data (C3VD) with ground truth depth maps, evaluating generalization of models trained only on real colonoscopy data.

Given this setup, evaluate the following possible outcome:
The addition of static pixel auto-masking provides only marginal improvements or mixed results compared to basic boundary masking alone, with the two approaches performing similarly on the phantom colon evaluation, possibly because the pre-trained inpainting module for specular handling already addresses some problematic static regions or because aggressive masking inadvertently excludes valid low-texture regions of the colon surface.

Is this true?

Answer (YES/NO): NO